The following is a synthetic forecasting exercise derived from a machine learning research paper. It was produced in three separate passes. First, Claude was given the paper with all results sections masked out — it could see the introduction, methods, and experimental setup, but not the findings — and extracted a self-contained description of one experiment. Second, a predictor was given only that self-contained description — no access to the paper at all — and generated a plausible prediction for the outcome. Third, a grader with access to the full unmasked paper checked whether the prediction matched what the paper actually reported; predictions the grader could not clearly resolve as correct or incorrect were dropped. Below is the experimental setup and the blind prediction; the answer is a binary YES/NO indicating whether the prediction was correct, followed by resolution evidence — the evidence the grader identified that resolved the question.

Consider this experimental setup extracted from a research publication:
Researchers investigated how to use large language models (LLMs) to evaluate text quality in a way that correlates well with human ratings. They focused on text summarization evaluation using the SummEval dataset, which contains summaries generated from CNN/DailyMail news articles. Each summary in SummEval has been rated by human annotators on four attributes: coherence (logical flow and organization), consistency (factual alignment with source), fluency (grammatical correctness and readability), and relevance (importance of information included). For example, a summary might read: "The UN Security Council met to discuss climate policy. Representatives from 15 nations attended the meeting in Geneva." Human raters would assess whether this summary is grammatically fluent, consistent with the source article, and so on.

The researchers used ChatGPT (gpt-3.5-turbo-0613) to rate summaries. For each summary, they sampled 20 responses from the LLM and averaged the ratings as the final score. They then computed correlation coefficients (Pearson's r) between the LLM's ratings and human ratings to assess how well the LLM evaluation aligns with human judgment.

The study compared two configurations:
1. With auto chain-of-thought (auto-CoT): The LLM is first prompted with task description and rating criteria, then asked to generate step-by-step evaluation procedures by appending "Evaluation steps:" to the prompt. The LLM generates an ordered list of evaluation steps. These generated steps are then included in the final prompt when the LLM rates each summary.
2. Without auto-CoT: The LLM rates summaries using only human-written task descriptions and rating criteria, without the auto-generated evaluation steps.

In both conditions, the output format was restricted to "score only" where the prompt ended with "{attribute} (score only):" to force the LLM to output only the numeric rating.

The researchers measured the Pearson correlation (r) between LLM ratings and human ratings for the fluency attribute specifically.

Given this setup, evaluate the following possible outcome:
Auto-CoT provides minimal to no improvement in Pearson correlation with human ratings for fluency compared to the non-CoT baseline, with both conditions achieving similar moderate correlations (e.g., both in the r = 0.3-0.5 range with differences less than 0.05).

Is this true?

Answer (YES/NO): NO